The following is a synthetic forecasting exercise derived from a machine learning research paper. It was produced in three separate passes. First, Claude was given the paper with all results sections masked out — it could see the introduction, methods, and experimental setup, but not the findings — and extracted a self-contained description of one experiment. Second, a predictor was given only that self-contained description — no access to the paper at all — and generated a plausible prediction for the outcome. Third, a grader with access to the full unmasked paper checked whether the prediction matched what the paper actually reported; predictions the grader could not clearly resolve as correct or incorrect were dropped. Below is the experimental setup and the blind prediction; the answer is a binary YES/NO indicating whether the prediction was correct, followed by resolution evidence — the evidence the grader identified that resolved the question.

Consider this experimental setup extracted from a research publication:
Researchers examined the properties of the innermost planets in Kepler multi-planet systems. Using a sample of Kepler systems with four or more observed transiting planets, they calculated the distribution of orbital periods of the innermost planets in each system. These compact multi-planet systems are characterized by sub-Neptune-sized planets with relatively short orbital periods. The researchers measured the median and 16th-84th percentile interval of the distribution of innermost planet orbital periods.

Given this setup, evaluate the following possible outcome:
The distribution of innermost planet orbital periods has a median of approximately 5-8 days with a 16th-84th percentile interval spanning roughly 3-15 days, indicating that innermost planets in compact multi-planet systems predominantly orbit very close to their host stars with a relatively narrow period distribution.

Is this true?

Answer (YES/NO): NO